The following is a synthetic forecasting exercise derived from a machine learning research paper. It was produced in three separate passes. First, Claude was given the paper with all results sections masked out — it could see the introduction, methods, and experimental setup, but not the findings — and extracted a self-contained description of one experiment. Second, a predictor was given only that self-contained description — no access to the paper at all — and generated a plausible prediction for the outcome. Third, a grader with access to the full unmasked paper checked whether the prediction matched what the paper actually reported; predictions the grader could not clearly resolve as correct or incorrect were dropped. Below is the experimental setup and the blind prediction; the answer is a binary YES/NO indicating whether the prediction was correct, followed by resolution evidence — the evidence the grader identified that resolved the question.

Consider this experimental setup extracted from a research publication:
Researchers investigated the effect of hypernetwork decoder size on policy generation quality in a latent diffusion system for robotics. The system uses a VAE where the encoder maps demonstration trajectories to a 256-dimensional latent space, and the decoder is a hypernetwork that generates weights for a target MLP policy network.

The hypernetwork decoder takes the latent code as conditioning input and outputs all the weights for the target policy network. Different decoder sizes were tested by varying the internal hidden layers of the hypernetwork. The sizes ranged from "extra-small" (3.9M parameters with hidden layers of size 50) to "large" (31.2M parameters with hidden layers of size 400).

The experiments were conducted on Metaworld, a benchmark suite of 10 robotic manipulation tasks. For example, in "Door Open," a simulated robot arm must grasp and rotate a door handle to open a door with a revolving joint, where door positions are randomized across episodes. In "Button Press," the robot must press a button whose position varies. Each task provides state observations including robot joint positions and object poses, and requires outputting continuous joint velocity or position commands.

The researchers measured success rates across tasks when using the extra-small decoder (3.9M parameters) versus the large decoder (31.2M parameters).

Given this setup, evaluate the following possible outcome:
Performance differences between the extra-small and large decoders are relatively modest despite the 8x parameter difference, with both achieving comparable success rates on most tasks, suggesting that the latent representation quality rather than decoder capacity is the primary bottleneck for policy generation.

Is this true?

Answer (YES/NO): NO